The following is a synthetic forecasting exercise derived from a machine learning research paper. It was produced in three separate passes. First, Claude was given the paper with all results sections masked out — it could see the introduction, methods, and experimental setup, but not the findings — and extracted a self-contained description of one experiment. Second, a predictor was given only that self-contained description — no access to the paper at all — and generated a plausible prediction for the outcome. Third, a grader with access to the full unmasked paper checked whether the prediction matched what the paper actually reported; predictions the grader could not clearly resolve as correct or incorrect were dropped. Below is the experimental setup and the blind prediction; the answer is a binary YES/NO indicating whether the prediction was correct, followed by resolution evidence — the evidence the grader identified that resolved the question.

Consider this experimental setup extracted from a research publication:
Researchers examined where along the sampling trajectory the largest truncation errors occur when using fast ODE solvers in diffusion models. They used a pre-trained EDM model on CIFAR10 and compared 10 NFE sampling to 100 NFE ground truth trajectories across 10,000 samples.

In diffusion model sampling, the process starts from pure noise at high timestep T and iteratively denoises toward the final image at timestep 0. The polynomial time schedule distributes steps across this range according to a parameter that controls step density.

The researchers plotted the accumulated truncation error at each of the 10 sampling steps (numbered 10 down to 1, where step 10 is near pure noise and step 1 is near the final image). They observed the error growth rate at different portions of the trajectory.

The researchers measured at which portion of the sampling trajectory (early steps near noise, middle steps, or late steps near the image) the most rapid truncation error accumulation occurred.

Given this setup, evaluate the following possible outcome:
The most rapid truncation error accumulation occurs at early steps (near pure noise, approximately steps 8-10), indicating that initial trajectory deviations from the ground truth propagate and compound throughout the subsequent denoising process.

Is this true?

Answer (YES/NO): NO